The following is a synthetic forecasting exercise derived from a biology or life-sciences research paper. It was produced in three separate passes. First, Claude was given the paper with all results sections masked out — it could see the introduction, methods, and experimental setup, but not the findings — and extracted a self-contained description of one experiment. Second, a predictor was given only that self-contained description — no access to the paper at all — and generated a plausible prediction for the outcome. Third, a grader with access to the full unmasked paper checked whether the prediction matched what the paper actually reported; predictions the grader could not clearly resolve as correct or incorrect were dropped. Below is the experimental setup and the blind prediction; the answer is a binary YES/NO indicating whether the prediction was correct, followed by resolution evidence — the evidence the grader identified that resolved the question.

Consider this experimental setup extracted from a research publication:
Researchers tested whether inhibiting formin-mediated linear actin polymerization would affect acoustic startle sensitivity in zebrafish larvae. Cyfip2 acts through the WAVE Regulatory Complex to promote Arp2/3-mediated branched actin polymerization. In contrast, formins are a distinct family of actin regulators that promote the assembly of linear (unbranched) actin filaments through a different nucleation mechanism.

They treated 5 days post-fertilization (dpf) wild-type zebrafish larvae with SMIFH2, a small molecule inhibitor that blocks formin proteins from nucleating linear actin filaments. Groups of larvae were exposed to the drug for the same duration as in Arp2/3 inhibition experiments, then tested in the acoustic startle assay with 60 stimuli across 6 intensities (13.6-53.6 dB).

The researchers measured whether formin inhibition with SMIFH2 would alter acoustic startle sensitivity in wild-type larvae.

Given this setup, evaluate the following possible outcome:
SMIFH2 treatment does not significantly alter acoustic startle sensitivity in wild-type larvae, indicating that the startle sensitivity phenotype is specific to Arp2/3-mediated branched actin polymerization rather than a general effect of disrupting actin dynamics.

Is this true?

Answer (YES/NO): YES